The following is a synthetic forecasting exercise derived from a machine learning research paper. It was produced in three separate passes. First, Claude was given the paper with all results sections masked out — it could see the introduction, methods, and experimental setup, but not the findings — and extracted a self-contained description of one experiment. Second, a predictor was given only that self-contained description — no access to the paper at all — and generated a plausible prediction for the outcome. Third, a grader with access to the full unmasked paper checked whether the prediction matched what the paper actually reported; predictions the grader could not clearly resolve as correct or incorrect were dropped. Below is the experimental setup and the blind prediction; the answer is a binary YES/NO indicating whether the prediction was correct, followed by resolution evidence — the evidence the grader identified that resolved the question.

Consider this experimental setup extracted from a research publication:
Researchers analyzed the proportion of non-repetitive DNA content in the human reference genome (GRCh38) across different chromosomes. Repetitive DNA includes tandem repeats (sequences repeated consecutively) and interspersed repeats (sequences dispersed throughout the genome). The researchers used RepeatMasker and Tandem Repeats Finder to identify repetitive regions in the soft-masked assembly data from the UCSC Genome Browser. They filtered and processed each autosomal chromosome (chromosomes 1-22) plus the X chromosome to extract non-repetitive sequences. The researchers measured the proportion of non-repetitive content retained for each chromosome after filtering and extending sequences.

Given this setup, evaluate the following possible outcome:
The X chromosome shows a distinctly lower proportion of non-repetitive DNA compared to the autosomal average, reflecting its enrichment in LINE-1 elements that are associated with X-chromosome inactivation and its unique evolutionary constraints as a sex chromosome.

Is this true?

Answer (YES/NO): NO